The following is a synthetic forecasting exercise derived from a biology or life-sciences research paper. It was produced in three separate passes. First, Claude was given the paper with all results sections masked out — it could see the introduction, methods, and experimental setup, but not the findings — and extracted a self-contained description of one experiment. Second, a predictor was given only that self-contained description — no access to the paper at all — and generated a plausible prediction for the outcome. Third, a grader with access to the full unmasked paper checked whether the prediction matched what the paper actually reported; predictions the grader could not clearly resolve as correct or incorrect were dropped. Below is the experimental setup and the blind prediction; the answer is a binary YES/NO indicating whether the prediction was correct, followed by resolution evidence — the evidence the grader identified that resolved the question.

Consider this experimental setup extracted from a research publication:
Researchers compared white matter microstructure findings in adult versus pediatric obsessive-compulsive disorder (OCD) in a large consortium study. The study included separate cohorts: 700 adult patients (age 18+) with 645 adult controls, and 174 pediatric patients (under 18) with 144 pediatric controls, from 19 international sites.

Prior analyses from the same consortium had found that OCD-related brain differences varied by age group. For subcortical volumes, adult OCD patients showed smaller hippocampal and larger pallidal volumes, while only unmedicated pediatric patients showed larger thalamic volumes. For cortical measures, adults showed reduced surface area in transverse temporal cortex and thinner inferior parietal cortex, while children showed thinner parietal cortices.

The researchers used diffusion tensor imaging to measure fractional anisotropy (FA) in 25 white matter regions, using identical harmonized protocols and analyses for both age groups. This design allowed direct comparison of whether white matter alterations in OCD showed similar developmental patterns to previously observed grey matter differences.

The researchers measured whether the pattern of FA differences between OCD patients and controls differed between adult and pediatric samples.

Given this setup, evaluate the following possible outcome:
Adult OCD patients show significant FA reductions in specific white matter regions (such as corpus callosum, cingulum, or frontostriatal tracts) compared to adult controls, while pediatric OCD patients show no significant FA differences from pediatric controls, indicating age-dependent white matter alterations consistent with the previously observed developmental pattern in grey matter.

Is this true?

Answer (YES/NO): NO